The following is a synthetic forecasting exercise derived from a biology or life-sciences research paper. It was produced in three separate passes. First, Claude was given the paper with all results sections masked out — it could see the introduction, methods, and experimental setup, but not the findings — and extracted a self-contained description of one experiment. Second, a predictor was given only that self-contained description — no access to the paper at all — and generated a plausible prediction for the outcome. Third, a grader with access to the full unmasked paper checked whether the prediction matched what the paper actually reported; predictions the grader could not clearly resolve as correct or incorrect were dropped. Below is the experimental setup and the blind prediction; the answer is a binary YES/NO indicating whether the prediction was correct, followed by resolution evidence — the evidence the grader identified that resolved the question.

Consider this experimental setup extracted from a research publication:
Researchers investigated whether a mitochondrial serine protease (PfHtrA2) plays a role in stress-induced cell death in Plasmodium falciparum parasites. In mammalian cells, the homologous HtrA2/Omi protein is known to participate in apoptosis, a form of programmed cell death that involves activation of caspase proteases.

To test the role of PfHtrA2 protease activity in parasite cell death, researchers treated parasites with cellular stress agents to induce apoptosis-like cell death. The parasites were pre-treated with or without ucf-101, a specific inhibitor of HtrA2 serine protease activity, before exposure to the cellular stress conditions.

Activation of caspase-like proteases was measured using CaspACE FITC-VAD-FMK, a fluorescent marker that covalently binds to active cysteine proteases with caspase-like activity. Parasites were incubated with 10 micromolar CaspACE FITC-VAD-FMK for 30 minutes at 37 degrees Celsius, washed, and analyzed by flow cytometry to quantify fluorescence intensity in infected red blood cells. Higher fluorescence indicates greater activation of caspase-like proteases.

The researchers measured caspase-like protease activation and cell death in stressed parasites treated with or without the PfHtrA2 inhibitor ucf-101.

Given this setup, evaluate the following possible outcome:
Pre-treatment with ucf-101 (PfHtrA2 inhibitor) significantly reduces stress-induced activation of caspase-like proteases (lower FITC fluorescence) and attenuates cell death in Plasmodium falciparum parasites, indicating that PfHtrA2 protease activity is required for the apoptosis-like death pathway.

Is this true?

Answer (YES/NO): YES